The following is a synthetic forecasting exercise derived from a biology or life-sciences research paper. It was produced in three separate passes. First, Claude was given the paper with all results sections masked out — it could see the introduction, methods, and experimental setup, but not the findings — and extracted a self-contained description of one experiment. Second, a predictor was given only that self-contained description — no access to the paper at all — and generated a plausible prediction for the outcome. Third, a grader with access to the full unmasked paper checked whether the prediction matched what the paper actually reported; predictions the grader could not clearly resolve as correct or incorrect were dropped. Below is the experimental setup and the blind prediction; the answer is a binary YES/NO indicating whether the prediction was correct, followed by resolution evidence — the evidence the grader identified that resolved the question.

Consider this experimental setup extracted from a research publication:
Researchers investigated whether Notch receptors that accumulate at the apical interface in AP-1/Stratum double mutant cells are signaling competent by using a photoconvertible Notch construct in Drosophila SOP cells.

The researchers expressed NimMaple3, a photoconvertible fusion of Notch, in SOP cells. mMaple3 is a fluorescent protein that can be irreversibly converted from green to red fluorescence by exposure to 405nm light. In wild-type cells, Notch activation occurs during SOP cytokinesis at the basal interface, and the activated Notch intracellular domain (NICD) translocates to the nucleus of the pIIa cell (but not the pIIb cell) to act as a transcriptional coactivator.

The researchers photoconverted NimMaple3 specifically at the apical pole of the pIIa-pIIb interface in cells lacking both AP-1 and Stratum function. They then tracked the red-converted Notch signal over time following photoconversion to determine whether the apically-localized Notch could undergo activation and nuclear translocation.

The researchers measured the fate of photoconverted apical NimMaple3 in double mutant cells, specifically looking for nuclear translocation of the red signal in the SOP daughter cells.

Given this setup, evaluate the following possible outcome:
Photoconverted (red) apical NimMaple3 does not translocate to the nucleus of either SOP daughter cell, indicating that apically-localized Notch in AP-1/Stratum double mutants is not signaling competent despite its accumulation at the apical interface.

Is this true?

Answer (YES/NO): NO